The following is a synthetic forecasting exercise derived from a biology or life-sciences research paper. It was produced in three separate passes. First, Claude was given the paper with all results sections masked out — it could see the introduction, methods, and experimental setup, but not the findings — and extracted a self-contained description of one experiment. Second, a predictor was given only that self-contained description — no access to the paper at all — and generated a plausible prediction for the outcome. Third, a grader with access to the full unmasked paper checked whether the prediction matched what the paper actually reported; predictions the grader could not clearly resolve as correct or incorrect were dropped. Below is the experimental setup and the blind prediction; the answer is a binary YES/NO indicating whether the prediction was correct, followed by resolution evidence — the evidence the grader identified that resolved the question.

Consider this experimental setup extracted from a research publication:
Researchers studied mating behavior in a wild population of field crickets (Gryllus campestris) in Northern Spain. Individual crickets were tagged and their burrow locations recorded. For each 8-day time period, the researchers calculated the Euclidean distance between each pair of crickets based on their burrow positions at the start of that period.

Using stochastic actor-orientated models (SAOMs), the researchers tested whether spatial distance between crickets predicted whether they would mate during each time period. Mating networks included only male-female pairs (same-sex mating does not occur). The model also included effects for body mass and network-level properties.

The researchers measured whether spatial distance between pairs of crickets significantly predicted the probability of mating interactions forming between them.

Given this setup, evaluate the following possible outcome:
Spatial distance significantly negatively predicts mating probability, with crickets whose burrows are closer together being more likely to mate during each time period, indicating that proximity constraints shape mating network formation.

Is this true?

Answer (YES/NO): NO